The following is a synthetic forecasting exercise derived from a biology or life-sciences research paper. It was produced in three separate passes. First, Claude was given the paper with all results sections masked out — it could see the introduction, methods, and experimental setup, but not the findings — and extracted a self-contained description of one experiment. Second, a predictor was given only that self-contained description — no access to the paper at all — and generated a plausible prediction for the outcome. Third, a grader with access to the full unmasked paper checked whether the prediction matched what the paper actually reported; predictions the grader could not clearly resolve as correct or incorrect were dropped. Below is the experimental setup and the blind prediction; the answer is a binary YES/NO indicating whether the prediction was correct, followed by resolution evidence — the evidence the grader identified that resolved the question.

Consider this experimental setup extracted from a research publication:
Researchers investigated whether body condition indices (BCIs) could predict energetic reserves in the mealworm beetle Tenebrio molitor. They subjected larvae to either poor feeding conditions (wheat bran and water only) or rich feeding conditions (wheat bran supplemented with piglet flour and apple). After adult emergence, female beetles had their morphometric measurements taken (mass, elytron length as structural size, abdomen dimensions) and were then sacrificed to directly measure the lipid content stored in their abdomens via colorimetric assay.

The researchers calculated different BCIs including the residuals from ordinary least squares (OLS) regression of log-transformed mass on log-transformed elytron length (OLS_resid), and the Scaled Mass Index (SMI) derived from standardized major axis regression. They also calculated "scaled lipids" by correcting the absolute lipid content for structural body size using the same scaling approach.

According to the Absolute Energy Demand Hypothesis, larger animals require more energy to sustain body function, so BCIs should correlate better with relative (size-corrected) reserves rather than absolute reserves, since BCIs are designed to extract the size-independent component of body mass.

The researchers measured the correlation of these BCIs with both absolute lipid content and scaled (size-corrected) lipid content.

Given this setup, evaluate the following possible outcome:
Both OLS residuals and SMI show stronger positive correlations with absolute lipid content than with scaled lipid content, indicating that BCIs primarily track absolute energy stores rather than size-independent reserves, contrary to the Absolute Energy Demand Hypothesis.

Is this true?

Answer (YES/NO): NO